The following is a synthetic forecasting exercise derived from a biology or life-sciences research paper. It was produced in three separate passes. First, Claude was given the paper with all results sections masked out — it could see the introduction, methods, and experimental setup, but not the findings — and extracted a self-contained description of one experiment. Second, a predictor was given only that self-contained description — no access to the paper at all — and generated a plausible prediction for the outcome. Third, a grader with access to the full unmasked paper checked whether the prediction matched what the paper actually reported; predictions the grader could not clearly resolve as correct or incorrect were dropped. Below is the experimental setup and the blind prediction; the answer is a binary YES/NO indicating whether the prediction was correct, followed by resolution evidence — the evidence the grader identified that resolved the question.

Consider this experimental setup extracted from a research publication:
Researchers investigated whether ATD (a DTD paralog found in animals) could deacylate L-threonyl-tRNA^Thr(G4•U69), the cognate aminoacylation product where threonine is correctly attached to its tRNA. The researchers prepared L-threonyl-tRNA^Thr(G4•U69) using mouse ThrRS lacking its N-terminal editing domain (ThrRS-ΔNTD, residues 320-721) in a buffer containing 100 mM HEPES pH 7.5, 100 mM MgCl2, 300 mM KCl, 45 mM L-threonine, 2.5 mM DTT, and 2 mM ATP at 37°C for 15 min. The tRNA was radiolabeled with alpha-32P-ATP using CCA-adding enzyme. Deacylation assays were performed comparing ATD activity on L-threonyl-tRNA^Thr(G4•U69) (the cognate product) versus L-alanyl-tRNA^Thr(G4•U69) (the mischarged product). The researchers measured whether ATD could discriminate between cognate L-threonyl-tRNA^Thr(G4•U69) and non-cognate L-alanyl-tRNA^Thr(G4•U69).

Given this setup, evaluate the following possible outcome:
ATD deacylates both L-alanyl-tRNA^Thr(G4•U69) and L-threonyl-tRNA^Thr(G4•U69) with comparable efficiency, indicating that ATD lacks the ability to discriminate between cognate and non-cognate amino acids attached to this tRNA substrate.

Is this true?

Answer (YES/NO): NO